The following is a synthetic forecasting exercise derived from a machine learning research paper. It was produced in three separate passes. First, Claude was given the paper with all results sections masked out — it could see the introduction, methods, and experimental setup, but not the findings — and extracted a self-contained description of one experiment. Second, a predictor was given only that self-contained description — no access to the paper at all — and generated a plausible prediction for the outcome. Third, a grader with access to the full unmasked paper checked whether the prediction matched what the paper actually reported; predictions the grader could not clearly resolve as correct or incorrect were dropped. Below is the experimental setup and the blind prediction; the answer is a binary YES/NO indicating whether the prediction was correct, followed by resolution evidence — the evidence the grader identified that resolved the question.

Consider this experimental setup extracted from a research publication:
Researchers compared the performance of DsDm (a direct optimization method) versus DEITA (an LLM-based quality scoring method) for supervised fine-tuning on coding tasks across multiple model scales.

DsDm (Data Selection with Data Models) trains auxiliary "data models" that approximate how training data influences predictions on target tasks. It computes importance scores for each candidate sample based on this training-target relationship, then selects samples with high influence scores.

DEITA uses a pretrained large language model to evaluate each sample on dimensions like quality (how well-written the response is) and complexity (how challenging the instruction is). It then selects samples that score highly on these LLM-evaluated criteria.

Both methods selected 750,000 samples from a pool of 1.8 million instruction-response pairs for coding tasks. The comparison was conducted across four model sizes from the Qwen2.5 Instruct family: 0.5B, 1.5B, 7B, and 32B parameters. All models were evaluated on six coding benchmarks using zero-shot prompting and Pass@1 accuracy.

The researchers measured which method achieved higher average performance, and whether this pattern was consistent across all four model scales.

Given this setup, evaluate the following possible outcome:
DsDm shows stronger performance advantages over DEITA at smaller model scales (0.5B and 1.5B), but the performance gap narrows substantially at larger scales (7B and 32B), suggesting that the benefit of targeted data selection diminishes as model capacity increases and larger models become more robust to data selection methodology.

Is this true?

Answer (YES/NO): NO